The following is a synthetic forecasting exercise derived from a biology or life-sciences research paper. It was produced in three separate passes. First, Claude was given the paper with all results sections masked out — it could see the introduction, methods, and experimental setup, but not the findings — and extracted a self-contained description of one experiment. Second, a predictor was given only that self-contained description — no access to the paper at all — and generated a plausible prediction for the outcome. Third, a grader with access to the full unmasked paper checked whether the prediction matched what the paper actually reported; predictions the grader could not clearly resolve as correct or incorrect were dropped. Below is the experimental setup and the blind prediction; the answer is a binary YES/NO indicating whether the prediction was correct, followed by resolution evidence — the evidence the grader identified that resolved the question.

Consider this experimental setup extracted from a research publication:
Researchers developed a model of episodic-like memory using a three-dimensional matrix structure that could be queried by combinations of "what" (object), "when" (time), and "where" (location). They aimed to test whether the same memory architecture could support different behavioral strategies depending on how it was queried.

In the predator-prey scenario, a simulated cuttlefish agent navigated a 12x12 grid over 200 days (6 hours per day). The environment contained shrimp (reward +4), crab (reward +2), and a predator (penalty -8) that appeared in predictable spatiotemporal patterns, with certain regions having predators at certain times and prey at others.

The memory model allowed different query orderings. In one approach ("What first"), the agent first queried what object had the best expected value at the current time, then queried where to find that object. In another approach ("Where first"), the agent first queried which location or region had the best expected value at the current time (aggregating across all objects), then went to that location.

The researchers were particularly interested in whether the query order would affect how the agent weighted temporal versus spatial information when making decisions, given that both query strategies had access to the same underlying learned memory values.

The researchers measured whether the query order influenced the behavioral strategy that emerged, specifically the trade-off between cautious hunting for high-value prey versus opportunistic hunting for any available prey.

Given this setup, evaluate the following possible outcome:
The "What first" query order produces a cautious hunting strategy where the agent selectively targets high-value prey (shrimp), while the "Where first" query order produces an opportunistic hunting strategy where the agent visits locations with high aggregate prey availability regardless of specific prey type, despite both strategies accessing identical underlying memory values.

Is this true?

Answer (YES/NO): YES